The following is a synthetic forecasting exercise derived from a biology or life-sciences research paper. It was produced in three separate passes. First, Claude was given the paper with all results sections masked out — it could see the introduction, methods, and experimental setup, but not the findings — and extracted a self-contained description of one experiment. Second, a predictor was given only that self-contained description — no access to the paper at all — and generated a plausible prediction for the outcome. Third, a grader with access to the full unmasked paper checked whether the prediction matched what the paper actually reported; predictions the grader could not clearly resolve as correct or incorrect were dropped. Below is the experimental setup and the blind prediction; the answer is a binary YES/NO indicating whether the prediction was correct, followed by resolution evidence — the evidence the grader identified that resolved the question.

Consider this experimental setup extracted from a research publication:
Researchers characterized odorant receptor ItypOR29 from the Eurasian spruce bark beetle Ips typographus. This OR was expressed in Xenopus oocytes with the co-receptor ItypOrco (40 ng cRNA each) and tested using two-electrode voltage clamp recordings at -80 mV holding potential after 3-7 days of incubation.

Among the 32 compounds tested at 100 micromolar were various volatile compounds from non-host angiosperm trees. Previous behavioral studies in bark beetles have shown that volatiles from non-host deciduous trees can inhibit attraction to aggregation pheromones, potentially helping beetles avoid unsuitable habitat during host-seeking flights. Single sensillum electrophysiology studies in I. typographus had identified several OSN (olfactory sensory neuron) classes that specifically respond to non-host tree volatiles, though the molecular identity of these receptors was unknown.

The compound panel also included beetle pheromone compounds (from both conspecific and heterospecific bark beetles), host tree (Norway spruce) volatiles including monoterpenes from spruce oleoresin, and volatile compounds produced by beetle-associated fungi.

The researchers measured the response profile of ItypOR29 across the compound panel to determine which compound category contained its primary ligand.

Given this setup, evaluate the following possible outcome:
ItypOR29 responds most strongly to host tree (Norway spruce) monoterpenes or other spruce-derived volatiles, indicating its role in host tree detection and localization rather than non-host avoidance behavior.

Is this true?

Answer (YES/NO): NO